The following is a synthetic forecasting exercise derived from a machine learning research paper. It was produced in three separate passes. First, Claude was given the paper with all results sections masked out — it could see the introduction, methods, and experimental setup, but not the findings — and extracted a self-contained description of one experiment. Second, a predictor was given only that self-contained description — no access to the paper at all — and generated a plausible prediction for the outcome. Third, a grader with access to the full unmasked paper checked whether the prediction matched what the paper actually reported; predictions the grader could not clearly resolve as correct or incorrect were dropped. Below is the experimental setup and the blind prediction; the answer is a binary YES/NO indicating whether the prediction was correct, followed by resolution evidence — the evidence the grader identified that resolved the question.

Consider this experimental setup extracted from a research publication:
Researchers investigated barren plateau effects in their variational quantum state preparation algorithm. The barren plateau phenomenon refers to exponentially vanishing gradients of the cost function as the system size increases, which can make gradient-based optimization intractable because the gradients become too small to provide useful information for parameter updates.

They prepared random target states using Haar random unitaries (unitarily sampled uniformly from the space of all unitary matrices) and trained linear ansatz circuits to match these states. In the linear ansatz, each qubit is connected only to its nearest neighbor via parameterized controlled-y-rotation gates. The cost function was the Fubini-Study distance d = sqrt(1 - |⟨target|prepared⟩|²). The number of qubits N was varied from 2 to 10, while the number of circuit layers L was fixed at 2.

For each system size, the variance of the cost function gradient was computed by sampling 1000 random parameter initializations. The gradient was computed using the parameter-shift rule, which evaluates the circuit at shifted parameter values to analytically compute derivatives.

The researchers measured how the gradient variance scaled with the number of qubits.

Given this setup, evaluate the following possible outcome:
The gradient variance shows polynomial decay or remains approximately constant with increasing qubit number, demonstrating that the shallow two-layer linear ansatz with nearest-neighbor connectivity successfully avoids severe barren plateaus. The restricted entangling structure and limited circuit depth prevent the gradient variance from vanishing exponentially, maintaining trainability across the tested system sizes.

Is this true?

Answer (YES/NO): NO